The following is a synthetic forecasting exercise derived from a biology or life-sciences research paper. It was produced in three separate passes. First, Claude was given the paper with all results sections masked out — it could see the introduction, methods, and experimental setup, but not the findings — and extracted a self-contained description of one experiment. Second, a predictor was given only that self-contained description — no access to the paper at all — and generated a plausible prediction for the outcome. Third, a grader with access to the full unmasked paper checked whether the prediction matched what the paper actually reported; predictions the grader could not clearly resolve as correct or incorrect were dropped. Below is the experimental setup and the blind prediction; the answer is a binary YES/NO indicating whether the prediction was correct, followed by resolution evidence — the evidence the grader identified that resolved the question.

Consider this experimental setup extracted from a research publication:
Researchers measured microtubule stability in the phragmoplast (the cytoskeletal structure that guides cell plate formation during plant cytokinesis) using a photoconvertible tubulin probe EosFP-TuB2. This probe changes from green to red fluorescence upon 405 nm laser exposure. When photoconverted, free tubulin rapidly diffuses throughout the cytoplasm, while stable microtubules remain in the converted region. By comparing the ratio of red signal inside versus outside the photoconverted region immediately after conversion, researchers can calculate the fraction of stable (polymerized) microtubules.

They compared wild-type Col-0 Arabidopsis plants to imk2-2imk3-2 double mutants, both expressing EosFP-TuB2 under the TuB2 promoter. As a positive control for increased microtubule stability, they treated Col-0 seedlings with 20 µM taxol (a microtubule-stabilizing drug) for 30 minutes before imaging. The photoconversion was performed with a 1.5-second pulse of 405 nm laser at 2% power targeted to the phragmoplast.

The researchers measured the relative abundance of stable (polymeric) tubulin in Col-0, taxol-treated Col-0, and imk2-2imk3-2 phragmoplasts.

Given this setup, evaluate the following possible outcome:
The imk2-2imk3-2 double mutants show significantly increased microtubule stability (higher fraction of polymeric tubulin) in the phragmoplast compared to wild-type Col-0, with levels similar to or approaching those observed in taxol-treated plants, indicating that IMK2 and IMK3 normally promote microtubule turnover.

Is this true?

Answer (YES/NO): NO